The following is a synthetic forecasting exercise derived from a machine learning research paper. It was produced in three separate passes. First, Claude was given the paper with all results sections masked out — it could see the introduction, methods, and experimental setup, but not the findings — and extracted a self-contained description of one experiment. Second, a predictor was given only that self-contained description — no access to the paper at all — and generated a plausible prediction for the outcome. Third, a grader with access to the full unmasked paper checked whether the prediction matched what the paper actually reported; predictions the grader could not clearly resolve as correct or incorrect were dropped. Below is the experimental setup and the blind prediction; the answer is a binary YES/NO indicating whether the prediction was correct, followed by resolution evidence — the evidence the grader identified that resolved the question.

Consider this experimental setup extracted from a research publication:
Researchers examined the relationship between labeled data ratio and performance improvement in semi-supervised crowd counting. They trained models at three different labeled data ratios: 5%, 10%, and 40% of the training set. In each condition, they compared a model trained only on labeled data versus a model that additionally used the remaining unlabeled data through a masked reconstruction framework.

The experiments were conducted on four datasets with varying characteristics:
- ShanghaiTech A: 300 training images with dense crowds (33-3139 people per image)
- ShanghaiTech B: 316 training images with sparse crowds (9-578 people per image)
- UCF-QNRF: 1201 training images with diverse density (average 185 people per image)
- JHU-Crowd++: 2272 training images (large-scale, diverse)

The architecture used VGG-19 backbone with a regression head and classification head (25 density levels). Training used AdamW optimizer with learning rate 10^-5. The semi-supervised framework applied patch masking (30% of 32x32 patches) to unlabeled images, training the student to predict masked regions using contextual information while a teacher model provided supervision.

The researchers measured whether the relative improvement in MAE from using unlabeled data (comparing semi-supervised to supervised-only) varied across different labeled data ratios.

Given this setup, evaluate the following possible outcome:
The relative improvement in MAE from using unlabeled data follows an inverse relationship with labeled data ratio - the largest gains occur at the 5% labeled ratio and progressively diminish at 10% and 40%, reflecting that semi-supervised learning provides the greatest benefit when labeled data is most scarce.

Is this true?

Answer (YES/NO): NO